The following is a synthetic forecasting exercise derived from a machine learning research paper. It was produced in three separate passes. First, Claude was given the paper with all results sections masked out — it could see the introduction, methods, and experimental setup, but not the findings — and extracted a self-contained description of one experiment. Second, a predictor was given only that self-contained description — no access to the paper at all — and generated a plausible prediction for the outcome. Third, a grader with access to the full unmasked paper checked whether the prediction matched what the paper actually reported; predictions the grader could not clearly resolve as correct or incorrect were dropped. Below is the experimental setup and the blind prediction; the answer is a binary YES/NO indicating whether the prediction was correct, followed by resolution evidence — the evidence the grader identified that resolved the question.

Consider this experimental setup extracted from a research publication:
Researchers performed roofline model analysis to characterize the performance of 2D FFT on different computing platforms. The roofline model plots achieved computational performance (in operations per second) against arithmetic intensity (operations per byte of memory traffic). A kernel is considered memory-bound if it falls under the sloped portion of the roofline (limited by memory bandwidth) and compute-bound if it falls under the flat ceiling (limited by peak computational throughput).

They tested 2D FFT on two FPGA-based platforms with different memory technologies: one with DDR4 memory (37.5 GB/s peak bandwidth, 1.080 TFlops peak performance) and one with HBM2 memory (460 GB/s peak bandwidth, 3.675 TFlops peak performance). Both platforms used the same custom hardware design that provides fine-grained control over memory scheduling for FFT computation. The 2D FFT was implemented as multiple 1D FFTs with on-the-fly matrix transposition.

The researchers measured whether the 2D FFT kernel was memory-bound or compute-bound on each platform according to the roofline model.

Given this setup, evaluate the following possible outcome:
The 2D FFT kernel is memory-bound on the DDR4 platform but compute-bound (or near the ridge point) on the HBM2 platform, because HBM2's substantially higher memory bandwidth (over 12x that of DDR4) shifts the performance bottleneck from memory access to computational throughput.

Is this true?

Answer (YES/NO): YES